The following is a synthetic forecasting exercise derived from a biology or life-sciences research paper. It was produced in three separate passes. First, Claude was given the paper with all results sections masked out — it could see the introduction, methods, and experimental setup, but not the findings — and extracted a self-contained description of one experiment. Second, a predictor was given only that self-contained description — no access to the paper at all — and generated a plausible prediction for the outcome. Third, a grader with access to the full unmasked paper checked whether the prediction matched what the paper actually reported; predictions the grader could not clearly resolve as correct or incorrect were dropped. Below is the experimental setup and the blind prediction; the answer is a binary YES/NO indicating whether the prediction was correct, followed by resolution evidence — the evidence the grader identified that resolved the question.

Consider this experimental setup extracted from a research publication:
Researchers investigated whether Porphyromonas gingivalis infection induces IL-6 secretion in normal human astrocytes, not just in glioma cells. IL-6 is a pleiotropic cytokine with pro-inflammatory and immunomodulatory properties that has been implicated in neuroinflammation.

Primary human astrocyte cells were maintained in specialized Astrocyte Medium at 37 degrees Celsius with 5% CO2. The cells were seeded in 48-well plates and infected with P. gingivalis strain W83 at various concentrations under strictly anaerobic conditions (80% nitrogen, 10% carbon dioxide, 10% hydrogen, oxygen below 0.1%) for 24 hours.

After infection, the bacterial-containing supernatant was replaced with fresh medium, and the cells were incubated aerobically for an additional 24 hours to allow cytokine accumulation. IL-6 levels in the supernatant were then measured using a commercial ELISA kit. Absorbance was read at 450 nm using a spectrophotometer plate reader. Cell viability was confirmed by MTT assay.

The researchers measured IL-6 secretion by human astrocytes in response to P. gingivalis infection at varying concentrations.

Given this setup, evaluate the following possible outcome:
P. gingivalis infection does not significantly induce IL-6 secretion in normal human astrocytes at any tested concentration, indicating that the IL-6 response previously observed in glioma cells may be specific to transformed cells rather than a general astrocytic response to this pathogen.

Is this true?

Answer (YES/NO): NO